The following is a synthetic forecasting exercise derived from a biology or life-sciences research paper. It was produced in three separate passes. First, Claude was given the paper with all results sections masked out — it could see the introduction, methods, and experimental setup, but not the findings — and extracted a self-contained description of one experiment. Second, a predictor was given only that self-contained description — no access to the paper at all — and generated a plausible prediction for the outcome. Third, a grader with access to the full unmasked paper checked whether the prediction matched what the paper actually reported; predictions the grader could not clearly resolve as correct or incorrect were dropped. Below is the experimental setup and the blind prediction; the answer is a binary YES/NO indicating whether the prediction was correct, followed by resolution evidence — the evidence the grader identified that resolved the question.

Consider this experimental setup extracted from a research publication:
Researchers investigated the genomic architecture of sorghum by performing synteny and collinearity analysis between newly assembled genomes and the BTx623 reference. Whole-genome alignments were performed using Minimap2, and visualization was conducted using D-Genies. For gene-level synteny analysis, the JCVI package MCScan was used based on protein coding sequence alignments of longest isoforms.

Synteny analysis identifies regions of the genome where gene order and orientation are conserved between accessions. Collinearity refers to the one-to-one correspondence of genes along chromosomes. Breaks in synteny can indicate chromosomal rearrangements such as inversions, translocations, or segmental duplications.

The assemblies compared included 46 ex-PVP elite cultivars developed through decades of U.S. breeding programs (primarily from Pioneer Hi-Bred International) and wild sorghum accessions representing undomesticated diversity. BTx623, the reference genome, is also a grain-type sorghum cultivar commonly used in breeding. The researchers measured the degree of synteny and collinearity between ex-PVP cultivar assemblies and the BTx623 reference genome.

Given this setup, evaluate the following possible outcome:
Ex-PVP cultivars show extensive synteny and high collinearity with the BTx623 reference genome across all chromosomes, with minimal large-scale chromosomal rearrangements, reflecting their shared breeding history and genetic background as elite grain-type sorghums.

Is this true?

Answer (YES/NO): NO